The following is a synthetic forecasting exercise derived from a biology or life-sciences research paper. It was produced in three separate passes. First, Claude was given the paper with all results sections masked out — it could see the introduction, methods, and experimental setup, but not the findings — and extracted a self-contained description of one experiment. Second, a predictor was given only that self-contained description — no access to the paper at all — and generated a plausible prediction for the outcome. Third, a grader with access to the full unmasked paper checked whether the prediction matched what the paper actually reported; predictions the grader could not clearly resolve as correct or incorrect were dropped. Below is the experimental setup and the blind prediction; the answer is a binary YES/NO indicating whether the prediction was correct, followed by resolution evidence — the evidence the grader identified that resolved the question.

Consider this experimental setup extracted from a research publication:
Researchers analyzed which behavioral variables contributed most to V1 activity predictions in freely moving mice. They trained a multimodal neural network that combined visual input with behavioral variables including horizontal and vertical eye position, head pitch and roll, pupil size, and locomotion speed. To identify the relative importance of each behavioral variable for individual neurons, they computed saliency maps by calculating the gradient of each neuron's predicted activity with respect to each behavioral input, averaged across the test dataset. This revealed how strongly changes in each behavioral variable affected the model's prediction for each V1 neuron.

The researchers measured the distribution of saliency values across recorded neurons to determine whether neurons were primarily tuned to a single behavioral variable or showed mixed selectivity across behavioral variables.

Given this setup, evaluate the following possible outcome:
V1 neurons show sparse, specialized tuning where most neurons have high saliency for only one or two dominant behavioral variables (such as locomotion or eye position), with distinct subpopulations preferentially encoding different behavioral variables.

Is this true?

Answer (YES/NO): NO